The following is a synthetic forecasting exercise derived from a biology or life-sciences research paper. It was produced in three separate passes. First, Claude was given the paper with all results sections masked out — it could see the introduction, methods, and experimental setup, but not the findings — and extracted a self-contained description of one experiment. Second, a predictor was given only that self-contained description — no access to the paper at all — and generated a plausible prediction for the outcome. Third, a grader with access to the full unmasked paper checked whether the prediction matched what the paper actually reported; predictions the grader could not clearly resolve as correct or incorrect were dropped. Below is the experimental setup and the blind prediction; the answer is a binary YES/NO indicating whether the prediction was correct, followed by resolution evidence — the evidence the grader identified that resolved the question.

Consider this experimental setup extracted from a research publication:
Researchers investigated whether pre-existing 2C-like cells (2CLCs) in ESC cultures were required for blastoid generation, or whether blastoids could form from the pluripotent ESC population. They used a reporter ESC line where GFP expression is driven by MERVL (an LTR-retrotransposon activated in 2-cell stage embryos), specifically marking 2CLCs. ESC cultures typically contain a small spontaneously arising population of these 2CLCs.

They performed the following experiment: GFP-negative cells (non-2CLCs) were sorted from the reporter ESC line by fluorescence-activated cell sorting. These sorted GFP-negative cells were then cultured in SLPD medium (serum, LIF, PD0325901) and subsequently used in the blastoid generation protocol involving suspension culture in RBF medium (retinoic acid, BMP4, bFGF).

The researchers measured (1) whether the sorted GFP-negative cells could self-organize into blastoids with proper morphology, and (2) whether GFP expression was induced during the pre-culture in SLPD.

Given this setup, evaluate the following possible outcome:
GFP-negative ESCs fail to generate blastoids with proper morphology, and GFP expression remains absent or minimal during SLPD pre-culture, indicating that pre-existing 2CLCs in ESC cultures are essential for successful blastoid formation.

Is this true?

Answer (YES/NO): NO